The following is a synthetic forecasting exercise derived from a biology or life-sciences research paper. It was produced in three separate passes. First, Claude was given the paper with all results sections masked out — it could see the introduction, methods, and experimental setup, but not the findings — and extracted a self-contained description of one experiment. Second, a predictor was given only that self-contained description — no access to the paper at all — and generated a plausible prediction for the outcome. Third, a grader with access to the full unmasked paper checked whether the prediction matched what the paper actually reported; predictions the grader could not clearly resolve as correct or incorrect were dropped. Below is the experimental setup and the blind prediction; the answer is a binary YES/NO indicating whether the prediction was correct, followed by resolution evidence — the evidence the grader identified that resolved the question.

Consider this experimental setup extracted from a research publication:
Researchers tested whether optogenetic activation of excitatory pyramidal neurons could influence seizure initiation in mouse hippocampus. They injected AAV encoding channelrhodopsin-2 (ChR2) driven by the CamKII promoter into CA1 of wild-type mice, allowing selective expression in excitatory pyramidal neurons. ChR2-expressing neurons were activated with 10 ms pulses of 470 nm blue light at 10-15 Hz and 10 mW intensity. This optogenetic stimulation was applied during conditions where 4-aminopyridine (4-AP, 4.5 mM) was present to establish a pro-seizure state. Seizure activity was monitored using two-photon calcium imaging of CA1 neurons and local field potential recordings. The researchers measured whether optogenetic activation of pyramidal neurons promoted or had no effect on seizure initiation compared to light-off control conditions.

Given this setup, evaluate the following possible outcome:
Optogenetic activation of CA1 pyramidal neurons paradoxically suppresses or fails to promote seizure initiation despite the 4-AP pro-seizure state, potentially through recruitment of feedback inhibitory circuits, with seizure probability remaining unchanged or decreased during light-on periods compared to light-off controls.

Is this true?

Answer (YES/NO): NO